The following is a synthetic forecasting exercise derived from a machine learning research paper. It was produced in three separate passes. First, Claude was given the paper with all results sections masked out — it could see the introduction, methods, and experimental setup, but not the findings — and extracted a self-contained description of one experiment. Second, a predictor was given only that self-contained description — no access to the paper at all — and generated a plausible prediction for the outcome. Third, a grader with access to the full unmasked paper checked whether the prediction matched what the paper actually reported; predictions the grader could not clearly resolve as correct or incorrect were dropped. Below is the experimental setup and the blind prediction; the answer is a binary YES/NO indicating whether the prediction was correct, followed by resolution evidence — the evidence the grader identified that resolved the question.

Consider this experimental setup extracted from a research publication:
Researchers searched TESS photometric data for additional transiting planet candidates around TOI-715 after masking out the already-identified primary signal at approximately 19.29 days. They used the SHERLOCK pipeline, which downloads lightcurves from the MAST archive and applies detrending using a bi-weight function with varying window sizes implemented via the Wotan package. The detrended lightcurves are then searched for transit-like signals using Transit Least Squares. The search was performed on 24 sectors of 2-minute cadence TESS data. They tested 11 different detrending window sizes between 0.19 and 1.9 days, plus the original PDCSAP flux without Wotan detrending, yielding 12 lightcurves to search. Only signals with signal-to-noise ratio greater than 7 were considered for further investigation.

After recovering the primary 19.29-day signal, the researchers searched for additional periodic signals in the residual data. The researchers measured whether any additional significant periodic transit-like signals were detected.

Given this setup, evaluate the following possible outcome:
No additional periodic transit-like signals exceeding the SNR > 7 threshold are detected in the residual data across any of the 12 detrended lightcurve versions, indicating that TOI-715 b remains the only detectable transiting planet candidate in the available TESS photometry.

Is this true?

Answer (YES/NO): NO